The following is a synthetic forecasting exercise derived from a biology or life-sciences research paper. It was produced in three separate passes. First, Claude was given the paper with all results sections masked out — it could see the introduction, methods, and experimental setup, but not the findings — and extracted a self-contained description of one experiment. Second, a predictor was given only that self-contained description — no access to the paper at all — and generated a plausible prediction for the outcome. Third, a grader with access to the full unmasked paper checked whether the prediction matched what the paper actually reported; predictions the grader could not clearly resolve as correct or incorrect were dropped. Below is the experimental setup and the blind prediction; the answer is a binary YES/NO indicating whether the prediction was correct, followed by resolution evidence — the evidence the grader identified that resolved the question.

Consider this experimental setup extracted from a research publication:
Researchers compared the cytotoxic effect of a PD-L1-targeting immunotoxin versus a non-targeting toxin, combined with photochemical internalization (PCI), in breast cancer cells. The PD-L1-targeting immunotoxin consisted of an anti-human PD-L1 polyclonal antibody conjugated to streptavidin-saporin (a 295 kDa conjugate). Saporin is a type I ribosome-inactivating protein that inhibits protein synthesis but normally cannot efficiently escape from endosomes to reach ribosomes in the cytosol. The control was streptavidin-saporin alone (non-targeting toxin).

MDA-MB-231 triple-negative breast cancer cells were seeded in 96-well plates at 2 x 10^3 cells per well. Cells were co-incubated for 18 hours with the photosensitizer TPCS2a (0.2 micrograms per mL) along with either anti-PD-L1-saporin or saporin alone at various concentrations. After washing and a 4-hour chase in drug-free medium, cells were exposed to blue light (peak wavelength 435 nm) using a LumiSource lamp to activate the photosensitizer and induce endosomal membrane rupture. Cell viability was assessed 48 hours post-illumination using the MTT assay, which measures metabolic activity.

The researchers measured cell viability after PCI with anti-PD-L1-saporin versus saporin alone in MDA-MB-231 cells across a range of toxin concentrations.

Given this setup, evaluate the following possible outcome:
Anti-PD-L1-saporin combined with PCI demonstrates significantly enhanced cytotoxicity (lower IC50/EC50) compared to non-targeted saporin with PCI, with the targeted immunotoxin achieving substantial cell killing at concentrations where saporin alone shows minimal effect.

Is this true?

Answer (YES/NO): YES